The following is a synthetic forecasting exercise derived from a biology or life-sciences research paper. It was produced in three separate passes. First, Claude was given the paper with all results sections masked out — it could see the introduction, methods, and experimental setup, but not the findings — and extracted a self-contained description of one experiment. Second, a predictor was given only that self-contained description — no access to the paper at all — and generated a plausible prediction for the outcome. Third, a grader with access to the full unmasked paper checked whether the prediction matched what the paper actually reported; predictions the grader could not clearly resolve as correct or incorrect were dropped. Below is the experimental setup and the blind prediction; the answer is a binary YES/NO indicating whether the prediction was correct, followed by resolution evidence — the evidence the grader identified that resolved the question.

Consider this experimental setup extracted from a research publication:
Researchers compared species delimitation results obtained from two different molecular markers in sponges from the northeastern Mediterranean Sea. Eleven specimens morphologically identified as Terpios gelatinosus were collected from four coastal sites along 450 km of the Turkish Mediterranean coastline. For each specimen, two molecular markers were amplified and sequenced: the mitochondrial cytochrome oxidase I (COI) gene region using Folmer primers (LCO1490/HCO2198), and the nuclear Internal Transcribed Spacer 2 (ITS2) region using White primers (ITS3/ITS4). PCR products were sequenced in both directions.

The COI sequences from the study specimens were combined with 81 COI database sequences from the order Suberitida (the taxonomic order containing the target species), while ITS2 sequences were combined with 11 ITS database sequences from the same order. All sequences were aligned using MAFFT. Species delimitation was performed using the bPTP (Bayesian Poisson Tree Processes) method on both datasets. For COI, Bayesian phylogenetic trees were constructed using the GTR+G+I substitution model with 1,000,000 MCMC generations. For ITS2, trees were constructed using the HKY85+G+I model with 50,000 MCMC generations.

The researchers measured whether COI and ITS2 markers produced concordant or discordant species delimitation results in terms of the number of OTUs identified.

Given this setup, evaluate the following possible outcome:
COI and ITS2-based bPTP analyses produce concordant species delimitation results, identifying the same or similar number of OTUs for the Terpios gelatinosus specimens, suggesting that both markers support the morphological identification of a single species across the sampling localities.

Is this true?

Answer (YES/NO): NO